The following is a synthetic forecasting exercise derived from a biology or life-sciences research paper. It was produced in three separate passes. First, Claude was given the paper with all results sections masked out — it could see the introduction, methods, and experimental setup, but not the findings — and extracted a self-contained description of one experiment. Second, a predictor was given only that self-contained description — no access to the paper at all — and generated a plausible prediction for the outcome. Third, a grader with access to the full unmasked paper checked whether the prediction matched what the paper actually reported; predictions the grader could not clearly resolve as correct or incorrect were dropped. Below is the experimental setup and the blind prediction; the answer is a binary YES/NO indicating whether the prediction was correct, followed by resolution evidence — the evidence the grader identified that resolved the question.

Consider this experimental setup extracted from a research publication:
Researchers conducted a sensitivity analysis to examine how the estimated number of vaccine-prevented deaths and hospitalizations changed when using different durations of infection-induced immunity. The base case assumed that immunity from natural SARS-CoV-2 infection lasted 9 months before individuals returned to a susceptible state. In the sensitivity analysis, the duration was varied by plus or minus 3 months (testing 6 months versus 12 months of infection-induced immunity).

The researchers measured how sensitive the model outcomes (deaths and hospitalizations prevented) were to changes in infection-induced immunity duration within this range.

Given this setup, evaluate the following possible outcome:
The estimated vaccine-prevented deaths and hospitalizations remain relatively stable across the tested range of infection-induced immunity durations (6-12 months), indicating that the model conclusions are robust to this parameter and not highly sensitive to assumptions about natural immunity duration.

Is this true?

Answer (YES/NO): YES